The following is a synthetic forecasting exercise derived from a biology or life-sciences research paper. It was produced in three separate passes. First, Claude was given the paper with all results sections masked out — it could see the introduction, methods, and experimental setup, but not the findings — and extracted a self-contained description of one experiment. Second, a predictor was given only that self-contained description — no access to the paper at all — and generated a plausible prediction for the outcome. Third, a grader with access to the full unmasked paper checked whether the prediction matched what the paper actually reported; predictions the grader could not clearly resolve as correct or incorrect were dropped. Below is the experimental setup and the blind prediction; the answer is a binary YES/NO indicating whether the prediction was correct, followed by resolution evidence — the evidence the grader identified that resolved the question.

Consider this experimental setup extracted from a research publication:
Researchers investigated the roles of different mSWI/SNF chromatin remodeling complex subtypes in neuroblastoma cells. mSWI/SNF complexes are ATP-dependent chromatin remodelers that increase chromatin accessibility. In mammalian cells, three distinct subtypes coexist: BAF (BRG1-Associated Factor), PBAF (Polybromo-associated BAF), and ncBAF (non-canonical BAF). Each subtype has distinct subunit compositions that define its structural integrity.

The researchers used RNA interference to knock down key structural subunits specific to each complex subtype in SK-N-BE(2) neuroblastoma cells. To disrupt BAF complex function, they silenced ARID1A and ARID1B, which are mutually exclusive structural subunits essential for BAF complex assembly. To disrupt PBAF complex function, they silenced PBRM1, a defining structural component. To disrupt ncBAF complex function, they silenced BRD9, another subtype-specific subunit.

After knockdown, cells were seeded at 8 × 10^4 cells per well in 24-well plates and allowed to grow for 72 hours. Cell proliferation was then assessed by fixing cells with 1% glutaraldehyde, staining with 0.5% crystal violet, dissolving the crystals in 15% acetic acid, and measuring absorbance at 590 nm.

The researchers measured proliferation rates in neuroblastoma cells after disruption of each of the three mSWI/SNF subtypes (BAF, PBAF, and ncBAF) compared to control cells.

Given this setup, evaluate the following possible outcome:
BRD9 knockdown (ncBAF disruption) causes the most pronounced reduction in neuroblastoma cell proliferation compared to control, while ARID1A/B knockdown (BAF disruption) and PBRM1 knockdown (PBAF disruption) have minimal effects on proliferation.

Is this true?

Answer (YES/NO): NO